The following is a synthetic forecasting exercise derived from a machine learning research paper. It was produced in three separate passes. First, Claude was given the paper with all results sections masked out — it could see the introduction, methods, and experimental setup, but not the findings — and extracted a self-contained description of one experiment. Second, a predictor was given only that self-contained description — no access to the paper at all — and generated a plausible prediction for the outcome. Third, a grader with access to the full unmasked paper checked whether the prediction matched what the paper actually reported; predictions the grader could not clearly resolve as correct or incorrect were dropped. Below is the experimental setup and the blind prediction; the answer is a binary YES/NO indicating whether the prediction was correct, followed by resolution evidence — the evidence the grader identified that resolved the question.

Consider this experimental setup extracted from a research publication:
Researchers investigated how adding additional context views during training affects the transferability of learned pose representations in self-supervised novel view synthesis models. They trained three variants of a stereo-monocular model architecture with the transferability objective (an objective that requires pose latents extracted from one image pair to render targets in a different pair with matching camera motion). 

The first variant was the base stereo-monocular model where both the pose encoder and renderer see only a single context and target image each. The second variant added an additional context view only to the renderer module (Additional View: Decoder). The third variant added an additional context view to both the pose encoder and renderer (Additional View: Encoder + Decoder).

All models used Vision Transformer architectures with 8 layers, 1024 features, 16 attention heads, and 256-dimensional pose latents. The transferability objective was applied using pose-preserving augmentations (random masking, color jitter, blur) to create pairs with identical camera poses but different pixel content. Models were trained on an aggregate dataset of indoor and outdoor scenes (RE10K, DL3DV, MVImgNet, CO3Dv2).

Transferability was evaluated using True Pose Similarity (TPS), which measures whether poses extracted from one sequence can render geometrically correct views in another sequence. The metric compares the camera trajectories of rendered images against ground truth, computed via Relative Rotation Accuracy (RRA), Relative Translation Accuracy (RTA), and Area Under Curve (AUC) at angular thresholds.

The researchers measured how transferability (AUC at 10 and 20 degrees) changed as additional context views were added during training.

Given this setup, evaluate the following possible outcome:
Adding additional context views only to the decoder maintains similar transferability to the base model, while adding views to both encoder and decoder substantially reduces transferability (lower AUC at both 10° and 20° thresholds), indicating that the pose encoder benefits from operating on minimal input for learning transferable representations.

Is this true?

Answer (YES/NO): NO